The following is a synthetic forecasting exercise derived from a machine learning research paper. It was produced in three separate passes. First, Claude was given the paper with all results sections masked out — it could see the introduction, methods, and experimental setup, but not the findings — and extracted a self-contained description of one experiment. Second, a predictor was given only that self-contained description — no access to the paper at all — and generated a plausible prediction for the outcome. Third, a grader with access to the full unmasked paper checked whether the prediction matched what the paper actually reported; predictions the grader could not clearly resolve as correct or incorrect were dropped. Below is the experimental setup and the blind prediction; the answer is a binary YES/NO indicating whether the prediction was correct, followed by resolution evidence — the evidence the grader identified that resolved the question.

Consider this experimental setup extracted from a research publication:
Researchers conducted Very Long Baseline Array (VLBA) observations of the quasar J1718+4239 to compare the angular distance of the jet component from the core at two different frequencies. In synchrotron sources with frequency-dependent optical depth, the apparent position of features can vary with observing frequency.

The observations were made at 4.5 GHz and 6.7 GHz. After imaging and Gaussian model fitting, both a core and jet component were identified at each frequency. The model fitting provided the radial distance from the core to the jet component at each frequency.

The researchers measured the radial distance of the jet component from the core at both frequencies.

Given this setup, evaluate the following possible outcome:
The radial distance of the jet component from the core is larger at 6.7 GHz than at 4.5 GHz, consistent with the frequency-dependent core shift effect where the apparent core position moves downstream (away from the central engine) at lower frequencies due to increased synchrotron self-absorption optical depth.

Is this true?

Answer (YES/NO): NO